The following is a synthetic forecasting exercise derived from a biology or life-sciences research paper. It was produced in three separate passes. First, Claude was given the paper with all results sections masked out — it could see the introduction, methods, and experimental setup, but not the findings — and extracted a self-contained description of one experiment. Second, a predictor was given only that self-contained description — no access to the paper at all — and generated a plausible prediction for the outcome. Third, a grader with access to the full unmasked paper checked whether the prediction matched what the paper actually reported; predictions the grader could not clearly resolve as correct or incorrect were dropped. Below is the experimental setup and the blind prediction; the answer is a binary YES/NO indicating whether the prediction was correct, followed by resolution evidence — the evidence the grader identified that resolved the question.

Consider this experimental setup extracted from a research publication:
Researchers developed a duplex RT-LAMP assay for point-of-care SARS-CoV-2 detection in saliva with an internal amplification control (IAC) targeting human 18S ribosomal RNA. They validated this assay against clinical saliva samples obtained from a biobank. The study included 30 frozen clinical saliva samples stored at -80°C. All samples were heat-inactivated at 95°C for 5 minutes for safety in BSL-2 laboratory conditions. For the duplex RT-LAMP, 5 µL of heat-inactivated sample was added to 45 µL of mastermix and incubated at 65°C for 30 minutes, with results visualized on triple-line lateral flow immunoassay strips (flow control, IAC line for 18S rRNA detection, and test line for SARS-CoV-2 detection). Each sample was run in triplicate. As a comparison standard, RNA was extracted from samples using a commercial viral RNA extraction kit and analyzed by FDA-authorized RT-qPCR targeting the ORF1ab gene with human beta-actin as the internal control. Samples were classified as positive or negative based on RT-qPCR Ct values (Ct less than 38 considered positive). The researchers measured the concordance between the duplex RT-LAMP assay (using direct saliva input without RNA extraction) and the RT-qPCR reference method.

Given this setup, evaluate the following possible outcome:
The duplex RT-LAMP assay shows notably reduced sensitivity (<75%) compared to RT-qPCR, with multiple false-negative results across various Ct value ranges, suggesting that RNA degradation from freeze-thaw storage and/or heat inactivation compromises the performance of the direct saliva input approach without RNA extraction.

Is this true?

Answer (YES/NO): NO